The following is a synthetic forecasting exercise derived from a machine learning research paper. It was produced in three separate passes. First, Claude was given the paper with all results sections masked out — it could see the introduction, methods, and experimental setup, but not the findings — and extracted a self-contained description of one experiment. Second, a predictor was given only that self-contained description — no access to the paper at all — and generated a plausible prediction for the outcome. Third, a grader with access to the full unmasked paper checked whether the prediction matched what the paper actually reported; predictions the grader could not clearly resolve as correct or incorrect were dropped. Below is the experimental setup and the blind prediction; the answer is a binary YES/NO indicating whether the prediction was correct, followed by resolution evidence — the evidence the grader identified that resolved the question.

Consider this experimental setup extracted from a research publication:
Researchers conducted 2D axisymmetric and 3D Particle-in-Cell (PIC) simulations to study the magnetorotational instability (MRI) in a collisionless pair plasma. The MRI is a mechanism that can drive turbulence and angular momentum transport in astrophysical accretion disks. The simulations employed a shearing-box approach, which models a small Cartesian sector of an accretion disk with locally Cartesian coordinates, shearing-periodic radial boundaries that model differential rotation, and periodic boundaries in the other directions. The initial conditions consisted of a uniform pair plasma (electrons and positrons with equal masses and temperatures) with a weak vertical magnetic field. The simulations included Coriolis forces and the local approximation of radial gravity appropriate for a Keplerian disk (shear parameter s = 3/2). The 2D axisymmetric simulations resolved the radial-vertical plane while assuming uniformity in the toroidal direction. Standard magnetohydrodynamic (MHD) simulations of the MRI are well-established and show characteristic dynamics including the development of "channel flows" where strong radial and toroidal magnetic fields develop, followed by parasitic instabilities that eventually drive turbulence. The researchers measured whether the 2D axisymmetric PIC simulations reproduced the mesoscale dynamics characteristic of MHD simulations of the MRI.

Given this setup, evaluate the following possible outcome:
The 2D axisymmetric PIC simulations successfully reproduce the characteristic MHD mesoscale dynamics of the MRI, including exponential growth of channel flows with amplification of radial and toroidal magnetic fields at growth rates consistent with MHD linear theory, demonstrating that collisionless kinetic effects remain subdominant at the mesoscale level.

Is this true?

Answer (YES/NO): NO